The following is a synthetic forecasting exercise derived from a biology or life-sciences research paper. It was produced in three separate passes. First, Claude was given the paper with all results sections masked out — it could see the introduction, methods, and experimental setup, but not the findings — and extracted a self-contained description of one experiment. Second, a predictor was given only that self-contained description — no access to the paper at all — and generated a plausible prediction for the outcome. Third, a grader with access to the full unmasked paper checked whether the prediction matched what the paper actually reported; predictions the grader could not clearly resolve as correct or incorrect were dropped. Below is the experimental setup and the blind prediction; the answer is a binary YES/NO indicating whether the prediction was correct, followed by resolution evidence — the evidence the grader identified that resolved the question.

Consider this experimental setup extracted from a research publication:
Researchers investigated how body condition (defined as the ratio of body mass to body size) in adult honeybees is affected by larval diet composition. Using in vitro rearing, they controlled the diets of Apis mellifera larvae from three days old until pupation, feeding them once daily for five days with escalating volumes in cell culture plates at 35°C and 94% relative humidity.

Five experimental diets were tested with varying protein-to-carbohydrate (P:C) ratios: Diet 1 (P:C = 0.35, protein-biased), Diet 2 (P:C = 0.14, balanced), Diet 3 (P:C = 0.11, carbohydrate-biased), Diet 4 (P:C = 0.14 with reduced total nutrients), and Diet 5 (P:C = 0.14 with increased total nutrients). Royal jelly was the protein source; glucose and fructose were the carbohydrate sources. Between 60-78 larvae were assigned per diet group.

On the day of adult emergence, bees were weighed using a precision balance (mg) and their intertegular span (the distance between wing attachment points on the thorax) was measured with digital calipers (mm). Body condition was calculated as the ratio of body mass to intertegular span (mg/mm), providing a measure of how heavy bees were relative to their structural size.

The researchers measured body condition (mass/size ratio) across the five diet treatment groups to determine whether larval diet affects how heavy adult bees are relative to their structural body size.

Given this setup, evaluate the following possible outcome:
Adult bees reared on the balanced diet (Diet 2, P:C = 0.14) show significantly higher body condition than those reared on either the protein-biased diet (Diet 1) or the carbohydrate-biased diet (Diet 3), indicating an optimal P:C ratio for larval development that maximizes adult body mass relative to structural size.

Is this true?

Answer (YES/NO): NO